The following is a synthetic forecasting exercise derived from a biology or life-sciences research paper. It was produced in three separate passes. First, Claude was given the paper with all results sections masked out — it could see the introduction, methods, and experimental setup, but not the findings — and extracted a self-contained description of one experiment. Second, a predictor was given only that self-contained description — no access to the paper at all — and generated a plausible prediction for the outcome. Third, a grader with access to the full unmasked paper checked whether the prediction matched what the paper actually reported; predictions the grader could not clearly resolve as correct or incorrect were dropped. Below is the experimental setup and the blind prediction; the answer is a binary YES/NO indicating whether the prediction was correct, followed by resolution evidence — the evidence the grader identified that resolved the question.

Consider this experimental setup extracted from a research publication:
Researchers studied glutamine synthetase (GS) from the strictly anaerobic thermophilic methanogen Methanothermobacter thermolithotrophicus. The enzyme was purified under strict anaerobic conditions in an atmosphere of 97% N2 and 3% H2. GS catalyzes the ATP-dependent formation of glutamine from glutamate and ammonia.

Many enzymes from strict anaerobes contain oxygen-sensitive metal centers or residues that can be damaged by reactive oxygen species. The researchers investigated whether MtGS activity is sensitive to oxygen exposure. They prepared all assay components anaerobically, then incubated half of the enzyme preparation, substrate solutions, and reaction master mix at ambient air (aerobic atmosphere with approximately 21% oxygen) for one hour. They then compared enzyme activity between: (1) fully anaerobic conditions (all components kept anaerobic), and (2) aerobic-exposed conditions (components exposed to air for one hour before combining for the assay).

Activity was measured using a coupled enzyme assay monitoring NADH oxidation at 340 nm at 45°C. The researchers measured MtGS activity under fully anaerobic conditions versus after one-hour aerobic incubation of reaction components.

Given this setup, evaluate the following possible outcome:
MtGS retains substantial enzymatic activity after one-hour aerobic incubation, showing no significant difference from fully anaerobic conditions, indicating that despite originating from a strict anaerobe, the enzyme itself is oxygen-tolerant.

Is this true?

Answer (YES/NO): NO